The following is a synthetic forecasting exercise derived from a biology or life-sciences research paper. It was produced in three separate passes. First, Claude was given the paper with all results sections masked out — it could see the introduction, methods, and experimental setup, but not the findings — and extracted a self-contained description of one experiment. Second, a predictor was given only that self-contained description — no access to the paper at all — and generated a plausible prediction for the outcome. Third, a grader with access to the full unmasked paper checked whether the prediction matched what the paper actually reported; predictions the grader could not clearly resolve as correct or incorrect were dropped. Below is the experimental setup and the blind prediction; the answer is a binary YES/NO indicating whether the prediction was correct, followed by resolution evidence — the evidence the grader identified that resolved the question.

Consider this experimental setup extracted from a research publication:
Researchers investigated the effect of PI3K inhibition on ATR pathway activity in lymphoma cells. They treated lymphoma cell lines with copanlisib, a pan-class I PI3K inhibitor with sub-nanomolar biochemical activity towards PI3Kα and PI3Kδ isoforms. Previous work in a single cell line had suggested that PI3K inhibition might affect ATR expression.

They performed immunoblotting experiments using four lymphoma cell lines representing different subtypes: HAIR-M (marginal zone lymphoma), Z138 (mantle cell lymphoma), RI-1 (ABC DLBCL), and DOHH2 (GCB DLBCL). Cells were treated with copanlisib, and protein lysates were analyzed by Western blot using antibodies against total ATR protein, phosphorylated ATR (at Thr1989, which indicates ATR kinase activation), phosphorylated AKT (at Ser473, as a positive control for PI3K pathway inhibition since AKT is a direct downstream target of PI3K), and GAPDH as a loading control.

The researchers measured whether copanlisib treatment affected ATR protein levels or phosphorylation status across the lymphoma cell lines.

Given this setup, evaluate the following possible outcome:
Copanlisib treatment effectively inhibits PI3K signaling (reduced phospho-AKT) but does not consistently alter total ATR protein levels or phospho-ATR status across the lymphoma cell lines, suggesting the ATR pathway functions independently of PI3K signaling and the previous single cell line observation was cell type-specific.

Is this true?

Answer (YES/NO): NO